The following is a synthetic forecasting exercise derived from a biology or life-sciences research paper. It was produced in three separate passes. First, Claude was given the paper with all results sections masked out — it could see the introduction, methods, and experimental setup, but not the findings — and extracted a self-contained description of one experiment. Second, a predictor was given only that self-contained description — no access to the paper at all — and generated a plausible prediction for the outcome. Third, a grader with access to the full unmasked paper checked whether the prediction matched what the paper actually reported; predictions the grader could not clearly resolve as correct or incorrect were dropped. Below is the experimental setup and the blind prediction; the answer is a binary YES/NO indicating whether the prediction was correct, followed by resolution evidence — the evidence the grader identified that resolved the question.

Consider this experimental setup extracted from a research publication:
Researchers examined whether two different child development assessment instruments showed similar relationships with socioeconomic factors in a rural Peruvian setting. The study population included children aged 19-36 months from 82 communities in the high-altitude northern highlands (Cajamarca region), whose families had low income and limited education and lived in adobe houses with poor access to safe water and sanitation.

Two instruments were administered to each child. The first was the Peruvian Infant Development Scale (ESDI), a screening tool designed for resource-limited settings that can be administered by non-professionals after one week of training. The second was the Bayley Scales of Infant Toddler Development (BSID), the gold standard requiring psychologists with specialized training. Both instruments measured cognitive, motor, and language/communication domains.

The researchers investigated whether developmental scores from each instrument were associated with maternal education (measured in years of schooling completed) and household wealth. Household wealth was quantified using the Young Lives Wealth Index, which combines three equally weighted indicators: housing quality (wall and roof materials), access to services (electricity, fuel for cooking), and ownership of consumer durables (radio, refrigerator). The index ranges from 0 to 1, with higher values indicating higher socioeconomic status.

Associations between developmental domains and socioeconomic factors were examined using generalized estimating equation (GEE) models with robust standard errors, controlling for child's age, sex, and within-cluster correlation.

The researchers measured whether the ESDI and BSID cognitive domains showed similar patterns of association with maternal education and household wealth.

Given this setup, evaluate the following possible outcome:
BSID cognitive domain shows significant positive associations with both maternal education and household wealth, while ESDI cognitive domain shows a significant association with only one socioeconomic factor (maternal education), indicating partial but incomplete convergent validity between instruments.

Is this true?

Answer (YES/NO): YES